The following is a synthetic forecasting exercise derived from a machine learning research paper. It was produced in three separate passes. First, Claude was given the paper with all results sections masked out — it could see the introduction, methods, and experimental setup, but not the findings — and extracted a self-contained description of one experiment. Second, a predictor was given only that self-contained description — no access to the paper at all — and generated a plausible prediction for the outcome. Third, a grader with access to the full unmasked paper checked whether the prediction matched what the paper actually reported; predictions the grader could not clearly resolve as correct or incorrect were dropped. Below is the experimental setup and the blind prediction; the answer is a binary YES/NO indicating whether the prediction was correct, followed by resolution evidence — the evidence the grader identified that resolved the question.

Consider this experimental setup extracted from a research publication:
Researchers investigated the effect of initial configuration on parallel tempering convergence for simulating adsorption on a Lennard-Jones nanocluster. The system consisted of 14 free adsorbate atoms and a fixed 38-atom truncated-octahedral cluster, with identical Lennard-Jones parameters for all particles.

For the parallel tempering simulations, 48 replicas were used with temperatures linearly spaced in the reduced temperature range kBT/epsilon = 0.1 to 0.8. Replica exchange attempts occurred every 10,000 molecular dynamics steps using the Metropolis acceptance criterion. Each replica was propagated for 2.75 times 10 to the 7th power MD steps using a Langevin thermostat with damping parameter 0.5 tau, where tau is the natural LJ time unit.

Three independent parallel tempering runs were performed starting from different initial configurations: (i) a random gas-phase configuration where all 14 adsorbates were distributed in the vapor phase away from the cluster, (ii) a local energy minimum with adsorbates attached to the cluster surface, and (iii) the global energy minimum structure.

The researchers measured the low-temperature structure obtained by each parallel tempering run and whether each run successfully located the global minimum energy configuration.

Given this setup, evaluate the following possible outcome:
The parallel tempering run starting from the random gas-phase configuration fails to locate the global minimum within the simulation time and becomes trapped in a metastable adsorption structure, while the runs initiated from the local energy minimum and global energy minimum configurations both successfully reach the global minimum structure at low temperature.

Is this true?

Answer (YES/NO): NO